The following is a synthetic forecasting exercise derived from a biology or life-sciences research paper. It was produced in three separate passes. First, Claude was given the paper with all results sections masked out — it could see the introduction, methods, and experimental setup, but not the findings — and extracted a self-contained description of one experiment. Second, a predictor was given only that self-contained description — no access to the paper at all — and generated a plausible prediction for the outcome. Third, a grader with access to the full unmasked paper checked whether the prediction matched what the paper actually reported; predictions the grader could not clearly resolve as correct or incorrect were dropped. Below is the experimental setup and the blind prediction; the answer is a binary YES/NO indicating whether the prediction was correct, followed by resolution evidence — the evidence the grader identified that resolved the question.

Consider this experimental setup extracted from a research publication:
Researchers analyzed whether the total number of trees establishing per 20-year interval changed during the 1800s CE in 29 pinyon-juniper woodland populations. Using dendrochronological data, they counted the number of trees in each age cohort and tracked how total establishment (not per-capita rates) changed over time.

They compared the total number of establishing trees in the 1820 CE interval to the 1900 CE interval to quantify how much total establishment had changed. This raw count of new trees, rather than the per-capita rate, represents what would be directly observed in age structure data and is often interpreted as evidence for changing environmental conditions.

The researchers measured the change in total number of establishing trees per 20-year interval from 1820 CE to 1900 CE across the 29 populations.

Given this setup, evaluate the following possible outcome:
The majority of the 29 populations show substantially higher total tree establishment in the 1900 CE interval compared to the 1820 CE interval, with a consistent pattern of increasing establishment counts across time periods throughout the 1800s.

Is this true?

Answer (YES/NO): YES